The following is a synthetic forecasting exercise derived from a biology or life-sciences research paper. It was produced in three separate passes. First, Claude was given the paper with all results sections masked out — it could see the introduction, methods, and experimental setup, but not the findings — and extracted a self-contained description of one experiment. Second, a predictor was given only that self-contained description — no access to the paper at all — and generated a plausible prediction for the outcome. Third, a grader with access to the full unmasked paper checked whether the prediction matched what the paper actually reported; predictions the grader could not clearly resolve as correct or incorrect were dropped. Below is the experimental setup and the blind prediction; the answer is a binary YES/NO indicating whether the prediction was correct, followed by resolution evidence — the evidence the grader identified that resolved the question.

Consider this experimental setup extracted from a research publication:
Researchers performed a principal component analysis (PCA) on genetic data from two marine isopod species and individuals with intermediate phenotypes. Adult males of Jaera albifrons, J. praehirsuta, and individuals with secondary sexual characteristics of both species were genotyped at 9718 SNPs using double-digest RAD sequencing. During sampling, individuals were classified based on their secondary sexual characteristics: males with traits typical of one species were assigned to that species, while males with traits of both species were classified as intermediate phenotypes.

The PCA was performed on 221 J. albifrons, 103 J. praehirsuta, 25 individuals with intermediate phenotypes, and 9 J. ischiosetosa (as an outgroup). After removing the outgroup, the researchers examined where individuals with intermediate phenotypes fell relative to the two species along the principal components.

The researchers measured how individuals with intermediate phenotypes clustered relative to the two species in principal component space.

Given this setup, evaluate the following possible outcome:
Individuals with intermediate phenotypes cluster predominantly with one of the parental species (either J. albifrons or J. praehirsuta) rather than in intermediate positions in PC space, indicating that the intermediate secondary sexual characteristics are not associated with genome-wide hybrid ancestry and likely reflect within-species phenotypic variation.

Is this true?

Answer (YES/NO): NO